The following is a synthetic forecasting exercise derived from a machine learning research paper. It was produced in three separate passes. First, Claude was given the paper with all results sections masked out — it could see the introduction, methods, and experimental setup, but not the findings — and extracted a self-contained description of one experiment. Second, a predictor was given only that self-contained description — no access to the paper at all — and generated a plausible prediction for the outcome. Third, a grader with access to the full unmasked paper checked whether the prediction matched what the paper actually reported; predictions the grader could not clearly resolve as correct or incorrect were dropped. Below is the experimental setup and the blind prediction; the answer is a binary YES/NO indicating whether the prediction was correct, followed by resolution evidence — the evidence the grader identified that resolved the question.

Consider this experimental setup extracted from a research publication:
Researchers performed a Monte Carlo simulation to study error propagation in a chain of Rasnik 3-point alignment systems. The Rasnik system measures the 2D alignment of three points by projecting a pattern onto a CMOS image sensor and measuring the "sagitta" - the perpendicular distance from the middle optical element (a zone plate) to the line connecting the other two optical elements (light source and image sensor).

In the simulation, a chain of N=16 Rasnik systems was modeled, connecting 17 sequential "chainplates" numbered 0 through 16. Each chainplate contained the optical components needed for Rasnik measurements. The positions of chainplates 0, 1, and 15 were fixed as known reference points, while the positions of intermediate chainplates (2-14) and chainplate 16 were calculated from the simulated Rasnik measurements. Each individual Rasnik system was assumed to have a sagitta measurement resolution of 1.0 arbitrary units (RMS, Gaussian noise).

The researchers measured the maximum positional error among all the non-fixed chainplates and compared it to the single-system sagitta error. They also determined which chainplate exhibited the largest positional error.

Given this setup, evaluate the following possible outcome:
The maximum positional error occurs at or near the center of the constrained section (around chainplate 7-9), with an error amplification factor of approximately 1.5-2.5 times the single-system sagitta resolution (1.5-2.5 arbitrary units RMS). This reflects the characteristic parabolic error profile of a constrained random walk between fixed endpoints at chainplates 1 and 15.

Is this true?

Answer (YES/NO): NO